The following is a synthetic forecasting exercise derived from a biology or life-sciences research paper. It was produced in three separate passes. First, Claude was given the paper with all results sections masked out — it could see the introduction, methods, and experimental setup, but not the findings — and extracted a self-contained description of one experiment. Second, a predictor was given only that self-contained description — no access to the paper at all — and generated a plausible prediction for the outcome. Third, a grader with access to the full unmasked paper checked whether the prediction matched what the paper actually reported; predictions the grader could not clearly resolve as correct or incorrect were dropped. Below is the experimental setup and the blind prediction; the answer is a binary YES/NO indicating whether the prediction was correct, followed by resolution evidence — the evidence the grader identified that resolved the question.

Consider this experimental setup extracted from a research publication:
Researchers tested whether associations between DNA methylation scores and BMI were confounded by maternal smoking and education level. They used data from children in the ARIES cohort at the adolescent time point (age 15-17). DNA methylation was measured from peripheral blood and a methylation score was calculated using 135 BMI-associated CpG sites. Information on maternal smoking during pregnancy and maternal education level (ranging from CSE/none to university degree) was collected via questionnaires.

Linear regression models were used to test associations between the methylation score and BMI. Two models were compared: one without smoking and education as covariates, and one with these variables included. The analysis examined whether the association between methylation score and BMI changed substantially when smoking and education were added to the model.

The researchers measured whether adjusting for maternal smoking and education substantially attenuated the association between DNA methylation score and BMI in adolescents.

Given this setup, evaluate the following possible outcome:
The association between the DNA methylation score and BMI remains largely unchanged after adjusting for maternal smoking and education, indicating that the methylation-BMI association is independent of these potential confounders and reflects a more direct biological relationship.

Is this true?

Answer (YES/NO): YES